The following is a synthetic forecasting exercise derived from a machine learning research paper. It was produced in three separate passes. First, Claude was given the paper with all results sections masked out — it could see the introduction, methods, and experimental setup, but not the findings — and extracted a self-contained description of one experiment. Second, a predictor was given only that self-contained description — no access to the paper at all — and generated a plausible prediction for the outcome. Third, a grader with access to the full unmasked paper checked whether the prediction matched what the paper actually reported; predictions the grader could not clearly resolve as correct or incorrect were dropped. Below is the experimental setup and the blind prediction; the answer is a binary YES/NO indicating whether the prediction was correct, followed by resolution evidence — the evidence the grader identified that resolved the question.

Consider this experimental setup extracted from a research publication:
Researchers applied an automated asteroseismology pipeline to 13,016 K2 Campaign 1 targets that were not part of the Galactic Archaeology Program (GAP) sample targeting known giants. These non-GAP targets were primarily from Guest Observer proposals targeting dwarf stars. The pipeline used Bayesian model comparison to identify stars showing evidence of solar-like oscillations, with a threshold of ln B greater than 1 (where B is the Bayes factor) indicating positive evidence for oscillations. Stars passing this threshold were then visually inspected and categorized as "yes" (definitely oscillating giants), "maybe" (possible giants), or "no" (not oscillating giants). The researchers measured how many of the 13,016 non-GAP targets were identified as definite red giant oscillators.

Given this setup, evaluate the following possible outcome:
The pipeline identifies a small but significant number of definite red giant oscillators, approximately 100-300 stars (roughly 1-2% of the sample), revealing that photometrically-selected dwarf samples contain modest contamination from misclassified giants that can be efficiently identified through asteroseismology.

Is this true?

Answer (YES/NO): NO